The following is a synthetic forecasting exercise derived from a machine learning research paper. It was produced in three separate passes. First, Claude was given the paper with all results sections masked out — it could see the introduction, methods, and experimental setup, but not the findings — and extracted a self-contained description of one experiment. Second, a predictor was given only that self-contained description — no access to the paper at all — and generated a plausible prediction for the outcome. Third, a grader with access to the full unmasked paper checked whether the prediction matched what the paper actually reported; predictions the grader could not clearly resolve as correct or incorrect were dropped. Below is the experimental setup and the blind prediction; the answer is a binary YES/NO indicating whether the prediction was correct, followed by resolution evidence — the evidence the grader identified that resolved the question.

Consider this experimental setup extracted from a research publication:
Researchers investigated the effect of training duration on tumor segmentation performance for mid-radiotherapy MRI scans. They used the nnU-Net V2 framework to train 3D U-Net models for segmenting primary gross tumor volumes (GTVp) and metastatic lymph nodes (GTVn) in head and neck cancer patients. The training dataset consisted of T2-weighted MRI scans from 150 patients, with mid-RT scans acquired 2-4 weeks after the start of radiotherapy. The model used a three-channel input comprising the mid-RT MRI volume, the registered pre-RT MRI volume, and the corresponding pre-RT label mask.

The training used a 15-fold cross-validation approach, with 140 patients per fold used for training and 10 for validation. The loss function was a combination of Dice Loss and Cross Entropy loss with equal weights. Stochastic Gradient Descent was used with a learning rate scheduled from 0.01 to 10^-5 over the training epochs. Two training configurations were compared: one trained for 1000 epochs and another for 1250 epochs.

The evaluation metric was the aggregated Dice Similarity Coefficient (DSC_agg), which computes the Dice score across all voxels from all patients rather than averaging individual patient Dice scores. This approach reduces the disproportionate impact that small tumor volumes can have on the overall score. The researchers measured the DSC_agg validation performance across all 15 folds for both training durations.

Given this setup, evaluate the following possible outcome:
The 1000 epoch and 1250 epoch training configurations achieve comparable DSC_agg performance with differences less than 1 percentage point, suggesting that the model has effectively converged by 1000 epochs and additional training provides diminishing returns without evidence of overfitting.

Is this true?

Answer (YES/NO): NO